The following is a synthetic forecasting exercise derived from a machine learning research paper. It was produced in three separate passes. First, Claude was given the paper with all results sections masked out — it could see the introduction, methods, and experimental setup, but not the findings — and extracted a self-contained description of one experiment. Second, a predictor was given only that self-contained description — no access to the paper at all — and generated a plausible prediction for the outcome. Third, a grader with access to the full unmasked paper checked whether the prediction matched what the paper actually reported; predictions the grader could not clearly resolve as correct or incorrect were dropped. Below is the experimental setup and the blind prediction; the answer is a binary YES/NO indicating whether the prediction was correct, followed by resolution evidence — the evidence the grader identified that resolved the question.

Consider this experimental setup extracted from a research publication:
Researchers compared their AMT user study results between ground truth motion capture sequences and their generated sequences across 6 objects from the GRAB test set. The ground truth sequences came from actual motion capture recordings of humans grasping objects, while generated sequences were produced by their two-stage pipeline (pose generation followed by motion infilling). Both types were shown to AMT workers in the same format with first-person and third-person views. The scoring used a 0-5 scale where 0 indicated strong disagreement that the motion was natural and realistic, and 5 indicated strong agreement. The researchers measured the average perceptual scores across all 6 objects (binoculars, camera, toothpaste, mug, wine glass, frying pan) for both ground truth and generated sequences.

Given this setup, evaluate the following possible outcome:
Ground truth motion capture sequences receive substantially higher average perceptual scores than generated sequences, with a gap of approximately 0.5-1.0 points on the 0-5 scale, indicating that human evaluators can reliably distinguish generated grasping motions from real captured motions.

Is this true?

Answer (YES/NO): YES